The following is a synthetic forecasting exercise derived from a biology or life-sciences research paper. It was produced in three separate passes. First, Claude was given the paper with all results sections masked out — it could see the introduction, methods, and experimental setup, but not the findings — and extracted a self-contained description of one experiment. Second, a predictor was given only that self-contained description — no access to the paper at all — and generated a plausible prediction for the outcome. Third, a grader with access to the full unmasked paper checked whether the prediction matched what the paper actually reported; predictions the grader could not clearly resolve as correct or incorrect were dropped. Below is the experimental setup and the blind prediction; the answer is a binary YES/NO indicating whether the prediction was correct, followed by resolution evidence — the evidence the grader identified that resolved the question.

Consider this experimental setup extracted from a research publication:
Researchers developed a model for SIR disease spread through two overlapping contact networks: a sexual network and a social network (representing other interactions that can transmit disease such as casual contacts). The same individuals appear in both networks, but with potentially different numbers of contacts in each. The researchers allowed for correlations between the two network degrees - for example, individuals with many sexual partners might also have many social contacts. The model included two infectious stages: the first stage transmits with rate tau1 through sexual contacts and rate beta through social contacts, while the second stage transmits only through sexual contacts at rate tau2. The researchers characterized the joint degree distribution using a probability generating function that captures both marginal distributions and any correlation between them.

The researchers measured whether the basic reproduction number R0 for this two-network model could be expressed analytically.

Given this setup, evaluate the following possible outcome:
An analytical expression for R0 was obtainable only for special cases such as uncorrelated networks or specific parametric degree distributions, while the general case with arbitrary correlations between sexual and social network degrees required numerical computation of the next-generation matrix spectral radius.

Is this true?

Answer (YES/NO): NO